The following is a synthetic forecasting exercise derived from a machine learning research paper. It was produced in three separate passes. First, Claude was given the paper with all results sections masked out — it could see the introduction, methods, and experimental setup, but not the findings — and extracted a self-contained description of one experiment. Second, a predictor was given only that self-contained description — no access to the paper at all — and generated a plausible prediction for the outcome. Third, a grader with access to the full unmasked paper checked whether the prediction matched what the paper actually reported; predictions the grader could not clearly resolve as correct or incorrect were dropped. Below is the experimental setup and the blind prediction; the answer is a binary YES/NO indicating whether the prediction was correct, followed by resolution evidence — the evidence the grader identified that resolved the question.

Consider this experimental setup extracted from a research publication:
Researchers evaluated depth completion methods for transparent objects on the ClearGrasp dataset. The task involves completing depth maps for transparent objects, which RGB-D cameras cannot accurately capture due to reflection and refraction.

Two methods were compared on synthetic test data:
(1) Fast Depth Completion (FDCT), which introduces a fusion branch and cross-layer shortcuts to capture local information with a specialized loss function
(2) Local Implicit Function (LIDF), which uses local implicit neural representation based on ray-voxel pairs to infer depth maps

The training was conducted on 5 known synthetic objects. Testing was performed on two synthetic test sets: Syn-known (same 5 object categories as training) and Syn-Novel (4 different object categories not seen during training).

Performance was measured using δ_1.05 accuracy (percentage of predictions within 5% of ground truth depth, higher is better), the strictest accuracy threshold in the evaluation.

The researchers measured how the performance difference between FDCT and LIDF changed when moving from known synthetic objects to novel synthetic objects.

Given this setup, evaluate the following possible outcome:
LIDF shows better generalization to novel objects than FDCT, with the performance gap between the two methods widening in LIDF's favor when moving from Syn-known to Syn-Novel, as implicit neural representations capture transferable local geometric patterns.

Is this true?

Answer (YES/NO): NO